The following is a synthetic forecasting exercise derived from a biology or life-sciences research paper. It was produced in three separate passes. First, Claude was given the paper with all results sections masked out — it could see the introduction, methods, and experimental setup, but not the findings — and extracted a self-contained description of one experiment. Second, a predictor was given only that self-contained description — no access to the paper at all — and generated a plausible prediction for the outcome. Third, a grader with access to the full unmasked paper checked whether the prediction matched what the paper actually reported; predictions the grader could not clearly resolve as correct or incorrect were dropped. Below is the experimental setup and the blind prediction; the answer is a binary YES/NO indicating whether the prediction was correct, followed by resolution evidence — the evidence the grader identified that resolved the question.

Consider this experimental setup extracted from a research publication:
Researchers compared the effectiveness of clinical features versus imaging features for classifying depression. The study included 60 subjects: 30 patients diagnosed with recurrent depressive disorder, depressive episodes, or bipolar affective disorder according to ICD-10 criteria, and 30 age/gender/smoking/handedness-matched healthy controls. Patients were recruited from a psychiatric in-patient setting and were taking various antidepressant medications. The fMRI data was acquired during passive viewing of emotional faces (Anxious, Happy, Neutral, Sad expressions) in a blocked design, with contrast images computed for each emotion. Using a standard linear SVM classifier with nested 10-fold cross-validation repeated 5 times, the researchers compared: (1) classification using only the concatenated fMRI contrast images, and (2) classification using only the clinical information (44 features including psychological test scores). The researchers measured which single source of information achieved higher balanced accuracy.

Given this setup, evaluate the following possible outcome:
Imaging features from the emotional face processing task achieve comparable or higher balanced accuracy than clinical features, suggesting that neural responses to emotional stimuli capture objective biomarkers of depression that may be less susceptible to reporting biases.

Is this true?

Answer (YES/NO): NO